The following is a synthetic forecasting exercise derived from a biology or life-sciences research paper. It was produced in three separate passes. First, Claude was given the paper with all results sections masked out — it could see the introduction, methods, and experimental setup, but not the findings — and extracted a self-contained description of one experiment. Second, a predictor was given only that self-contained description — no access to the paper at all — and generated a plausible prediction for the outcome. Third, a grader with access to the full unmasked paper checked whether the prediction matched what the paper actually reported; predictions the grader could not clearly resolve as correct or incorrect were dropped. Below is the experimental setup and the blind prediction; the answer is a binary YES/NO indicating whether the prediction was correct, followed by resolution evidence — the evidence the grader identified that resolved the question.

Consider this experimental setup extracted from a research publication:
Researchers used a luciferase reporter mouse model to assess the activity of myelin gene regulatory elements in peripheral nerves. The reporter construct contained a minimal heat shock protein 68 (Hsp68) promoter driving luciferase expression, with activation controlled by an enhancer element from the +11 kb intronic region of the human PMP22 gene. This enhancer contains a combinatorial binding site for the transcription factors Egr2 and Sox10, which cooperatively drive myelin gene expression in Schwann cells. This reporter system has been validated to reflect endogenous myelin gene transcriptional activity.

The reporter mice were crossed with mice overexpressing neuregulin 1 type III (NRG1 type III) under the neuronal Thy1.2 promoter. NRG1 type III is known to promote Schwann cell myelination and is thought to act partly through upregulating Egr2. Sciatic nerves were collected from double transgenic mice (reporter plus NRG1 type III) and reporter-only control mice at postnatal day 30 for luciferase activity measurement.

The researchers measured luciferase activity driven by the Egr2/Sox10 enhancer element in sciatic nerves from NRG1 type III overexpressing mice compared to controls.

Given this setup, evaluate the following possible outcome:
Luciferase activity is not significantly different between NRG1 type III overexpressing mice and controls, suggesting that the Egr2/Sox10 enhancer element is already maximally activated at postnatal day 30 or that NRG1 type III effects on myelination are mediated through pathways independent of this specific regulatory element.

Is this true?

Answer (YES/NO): YES